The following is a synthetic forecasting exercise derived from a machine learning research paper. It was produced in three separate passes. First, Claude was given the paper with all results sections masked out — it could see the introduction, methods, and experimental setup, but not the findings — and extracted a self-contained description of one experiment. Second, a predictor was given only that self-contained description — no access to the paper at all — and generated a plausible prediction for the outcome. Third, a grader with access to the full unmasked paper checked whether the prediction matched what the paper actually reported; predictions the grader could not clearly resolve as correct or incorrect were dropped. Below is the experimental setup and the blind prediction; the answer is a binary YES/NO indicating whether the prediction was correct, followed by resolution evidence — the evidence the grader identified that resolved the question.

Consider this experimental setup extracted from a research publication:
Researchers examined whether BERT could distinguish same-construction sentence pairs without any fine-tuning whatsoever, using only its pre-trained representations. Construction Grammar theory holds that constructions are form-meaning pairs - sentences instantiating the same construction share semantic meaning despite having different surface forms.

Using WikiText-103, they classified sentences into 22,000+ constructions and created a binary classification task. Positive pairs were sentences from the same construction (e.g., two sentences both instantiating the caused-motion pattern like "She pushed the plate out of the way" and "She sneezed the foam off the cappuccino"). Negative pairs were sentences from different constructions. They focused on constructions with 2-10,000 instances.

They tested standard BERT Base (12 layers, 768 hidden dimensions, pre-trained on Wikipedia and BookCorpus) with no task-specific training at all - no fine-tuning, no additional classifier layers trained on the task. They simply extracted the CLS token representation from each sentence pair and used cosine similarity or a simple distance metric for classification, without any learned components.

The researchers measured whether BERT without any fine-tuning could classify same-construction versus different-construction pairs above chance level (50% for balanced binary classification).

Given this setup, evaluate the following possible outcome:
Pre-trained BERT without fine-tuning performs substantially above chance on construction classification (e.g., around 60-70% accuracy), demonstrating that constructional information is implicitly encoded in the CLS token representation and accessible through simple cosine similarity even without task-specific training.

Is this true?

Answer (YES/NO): YES